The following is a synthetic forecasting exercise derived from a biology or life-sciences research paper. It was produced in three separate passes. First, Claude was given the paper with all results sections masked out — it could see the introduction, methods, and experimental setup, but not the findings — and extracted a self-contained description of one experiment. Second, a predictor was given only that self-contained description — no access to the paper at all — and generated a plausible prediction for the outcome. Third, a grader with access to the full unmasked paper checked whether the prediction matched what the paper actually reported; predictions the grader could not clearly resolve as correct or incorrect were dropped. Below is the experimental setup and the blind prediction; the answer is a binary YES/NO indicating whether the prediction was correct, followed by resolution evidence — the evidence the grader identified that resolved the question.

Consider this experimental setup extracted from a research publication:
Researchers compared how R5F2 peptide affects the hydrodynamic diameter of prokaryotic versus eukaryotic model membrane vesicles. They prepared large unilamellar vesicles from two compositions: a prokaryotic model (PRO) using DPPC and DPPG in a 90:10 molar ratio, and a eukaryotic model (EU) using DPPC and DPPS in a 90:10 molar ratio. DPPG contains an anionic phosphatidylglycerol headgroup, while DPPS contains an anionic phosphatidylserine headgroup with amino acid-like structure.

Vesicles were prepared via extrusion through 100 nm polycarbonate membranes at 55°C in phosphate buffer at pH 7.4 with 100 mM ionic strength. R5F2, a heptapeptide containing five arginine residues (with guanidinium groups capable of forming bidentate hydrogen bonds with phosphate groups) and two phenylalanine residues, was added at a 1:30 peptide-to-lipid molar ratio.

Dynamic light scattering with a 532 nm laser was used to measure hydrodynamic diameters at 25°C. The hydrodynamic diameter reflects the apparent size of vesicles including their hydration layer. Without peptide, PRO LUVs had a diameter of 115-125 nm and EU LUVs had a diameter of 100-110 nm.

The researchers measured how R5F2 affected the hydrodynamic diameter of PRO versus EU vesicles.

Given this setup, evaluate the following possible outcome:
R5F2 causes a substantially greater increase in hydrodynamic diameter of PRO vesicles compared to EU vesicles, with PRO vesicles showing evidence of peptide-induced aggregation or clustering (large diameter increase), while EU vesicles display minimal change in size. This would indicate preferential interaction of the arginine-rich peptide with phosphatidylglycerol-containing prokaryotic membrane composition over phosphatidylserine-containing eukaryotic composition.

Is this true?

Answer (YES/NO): NO